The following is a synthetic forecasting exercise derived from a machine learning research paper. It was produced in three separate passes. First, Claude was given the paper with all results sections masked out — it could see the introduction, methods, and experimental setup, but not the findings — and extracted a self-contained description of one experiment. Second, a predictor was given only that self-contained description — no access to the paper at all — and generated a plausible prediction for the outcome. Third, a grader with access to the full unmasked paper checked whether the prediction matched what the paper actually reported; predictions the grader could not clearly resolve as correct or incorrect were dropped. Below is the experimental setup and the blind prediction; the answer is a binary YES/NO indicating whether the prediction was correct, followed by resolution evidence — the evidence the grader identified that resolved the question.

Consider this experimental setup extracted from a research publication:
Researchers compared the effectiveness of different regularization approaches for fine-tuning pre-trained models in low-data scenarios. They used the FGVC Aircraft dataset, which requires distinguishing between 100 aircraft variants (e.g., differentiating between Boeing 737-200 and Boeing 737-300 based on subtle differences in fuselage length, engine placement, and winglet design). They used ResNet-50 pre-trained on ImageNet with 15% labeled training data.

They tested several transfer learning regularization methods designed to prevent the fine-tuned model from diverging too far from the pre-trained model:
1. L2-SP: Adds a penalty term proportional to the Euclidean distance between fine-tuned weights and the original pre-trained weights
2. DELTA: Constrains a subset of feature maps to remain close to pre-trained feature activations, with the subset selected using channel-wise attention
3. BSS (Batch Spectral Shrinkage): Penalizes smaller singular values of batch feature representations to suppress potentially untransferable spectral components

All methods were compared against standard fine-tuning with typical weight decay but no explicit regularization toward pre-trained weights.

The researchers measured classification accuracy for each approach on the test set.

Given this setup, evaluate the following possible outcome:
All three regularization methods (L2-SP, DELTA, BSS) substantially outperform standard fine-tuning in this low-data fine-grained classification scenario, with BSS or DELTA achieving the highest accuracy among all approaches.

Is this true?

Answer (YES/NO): NO